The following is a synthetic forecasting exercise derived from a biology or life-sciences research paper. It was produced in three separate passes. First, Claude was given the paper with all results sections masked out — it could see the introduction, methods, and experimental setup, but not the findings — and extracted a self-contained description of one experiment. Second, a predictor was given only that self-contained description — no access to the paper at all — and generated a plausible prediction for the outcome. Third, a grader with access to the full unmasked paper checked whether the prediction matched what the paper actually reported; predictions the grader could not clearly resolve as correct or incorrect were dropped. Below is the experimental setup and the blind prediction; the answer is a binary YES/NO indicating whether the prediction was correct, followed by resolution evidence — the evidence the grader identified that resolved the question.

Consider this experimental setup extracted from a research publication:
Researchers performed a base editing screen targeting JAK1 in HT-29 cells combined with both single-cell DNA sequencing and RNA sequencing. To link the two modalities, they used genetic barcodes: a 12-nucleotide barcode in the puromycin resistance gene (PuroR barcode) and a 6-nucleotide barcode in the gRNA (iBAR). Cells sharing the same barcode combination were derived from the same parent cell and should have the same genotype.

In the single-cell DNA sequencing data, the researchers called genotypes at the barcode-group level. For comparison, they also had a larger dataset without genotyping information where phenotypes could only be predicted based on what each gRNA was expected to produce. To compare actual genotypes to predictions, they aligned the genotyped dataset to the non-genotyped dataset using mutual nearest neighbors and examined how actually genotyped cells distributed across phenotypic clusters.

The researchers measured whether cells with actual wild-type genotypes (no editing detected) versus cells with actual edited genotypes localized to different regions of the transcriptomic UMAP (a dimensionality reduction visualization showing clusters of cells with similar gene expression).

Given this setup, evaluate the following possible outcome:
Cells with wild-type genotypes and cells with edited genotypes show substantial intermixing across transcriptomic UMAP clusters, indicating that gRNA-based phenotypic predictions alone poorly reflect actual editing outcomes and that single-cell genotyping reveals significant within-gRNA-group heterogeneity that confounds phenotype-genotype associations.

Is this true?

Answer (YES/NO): NO